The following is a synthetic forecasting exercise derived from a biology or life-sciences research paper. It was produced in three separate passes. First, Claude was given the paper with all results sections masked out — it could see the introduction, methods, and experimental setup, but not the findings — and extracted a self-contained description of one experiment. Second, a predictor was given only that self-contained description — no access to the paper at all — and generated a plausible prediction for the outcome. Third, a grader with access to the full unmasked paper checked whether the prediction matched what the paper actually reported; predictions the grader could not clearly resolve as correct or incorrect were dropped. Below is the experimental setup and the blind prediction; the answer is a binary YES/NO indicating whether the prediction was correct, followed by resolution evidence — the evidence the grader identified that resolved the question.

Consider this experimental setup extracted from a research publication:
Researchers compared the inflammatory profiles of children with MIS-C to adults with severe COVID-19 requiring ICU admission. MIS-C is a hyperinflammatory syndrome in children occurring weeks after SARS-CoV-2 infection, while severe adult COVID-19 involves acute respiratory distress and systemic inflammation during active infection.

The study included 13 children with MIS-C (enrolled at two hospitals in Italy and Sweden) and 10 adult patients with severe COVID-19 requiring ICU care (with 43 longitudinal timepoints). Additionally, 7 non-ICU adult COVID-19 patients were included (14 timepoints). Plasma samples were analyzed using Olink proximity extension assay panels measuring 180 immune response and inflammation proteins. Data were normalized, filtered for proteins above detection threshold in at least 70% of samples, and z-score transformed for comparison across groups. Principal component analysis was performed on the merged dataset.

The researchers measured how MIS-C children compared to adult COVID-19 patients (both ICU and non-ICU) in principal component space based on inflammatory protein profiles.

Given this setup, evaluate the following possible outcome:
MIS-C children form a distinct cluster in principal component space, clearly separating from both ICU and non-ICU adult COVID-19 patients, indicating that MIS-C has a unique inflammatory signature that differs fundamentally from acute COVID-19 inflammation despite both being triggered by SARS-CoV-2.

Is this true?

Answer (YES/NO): YES